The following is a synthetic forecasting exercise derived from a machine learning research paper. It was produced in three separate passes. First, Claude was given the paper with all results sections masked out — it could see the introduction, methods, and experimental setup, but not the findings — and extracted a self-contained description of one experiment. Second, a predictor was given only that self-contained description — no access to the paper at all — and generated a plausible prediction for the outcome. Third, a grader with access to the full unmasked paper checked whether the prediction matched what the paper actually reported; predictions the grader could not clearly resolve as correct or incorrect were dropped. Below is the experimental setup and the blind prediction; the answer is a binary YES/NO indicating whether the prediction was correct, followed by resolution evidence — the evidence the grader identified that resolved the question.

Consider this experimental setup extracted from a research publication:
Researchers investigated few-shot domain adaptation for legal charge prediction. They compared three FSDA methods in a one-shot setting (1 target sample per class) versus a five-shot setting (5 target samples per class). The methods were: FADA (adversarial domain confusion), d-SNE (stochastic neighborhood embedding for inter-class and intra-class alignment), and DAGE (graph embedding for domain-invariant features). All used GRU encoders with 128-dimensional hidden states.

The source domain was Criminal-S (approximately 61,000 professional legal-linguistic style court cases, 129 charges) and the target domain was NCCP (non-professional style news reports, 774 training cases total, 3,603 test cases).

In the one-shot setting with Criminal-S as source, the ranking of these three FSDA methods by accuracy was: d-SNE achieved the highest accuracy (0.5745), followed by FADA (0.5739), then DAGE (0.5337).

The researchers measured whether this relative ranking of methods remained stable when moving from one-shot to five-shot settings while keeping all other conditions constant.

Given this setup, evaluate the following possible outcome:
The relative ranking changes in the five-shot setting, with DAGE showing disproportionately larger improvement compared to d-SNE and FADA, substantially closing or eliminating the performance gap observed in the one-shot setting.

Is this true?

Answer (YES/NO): YES